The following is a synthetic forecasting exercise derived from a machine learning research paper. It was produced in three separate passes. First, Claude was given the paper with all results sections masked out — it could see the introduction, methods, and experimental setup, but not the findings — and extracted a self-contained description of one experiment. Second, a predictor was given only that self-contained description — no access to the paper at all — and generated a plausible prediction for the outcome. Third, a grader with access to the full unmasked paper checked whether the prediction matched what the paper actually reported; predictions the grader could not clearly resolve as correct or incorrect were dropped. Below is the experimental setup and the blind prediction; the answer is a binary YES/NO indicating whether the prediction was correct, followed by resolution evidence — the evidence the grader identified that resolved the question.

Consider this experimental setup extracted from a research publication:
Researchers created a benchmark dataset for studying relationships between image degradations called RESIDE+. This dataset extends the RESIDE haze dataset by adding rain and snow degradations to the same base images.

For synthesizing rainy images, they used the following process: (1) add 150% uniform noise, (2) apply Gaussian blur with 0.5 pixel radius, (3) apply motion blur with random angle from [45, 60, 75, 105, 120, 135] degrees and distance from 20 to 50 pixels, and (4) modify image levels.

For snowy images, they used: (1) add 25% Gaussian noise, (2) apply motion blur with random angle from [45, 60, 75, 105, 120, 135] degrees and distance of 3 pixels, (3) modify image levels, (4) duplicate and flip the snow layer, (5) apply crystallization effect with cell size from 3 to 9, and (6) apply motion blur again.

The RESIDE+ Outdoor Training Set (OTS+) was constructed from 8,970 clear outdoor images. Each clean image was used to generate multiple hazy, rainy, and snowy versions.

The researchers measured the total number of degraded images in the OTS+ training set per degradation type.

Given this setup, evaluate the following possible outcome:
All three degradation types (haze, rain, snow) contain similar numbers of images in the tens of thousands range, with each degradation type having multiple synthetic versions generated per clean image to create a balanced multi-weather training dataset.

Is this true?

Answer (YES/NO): NO